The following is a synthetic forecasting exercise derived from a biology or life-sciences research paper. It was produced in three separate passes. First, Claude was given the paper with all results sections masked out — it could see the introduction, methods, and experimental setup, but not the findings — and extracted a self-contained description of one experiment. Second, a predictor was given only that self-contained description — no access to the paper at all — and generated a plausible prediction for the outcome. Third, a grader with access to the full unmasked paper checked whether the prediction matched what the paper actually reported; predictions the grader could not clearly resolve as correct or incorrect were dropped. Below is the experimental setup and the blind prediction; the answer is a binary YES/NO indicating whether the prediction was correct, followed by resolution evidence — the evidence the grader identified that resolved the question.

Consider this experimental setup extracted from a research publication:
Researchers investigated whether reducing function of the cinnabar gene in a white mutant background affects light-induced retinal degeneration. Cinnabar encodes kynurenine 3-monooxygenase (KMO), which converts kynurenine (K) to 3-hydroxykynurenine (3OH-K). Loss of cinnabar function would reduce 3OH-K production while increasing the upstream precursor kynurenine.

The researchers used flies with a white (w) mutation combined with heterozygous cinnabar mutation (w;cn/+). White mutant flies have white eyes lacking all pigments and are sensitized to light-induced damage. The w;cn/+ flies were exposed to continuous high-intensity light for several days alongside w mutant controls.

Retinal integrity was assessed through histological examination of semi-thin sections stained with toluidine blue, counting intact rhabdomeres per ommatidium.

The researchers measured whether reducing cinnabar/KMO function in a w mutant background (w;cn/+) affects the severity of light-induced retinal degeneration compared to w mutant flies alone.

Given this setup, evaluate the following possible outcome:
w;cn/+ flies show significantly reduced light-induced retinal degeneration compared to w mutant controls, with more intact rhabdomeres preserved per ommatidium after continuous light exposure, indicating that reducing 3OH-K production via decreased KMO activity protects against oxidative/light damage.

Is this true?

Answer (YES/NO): NO